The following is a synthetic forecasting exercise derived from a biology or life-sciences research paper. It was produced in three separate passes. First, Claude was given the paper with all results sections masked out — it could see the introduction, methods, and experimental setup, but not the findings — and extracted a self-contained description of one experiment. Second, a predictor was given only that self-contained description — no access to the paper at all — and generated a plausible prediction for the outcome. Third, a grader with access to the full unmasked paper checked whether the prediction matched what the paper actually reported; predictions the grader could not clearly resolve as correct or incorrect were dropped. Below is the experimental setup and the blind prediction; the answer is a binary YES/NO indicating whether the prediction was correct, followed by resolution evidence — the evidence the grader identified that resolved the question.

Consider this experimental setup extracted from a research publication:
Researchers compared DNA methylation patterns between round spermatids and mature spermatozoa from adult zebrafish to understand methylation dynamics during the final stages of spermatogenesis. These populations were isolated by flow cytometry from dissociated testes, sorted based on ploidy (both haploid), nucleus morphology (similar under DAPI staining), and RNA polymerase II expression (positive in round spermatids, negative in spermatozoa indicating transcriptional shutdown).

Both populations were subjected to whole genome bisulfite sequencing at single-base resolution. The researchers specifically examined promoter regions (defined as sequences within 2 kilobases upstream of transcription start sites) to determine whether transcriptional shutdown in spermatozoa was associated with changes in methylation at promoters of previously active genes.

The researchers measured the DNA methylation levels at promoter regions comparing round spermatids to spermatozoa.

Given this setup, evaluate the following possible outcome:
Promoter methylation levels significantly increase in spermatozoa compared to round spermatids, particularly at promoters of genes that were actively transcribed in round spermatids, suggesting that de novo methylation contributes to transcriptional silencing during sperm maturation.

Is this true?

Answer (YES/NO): NO